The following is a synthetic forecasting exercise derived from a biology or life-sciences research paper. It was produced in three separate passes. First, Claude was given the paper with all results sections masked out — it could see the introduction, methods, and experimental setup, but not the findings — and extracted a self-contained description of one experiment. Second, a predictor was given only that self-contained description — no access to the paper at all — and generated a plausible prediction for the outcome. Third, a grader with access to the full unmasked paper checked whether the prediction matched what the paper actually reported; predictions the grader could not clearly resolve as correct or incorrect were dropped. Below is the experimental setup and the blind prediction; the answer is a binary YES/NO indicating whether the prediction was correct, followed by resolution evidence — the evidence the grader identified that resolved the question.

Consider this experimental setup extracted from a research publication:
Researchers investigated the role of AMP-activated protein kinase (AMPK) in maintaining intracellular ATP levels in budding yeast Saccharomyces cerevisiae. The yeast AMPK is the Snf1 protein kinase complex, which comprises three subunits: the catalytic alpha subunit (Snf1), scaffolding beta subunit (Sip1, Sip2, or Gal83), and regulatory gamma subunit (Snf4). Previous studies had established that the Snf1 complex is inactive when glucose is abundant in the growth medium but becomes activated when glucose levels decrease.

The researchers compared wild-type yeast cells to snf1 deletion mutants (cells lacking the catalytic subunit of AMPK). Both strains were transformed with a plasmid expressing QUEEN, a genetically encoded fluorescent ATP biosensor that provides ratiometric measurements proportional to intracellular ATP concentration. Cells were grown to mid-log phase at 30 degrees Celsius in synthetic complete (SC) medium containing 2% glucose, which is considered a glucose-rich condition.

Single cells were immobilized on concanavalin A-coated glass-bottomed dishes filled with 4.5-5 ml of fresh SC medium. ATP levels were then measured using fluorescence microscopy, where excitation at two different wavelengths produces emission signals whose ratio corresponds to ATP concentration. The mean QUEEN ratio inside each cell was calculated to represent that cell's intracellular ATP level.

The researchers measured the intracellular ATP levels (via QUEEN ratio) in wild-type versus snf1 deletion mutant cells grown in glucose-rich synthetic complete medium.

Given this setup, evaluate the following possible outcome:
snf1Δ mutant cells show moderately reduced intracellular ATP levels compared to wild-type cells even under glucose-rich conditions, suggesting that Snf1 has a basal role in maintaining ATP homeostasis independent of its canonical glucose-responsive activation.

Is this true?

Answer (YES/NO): YES